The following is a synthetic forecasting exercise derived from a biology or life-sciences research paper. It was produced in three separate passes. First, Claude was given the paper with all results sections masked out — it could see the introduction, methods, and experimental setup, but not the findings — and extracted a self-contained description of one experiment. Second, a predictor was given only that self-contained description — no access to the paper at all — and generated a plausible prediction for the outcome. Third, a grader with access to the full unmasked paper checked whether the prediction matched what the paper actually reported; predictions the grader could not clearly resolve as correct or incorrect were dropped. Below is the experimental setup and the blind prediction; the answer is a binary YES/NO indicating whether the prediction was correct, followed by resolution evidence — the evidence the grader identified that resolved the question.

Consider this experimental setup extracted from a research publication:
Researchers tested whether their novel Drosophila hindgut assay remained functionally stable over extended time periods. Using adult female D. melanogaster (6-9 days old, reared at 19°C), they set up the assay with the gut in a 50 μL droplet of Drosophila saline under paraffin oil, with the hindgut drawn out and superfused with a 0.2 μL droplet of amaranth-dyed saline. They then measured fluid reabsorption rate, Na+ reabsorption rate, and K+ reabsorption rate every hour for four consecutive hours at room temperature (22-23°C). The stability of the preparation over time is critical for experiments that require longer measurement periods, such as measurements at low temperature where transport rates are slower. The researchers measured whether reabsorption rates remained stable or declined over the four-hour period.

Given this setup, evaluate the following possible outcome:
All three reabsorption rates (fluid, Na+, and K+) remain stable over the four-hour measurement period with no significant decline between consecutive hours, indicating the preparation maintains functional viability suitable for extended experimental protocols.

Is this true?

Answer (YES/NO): NO